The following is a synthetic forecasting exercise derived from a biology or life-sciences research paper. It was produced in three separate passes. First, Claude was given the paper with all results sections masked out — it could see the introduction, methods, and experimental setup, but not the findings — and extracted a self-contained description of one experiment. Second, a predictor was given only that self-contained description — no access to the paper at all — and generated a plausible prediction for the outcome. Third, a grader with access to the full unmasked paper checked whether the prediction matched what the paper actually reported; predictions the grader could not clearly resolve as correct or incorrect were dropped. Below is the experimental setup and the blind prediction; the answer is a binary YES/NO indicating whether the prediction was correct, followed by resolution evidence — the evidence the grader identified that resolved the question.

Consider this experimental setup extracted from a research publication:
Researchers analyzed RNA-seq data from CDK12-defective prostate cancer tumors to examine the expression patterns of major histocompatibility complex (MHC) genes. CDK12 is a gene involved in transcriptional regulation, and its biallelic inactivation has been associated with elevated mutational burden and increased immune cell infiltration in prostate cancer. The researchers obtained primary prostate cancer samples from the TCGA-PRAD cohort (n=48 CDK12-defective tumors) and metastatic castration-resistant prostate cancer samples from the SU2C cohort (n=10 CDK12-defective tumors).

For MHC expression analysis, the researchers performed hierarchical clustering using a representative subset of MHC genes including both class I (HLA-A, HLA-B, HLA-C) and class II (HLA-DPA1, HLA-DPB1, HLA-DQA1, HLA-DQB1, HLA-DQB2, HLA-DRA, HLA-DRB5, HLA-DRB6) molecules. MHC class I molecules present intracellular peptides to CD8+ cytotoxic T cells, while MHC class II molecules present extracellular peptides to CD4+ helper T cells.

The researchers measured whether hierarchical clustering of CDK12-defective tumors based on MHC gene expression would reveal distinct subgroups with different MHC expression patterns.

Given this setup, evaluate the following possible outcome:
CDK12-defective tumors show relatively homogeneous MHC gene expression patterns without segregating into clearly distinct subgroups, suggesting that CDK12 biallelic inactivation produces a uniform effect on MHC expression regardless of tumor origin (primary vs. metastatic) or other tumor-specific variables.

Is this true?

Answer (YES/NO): NO